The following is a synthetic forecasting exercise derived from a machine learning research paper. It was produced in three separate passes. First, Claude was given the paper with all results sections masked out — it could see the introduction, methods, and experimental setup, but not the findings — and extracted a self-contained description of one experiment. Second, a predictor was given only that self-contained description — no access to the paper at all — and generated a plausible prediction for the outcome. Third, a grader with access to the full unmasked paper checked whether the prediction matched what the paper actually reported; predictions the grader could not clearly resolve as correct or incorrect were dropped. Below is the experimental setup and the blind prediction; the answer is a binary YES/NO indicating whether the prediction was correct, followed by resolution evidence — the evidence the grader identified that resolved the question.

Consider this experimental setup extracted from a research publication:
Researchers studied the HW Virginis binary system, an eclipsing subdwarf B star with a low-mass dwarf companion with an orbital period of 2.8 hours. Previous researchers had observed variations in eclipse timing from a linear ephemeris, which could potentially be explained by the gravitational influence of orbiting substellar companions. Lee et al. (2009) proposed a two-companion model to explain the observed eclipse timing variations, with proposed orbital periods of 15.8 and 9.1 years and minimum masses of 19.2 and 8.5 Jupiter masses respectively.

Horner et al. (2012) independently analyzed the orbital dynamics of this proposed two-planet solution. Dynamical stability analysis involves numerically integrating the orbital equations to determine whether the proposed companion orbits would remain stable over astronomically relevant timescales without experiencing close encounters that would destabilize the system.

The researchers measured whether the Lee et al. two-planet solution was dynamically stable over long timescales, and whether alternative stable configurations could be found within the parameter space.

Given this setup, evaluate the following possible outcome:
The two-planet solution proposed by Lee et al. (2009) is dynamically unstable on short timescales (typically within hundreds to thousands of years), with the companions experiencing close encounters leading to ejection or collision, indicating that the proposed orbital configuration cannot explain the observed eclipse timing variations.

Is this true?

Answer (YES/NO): YES